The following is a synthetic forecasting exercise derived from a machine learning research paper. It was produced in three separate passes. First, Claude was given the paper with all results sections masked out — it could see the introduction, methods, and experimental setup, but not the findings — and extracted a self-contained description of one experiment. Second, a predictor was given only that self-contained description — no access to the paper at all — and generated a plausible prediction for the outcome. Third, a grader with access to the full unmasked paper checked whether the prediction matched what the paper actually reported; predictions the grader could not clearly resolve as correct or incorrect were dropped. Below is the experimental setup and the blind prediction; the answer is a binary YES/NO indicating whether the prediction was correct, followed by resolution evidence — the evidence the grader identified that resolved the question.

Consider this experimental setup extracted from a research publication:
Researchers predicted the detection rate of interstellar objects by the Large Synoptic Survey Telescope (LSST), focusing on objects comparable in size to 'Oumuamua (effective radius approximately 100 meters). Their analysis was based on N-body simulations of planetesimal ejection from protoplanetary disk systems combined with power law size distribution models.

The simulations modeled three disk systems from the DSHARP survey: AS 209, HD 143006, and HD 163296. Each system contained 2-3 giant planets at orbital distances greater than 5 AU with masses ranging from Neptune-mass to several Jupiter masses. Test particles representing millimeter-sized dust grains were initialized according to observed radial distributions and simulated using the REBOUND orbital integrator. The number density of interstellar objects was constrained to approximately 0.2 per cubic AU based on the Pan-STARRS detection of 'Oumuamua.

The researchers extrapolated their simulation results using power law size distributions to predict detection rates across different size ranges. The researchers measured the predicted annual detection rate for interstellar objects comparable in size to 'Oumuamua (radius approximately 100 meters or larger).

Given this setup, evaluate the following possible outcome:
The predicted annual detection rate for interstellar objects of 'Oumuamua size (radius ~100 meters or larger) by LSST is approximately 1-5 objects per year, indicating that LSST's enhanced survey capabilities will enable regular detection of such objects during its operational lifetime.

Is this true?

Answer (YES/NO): YES